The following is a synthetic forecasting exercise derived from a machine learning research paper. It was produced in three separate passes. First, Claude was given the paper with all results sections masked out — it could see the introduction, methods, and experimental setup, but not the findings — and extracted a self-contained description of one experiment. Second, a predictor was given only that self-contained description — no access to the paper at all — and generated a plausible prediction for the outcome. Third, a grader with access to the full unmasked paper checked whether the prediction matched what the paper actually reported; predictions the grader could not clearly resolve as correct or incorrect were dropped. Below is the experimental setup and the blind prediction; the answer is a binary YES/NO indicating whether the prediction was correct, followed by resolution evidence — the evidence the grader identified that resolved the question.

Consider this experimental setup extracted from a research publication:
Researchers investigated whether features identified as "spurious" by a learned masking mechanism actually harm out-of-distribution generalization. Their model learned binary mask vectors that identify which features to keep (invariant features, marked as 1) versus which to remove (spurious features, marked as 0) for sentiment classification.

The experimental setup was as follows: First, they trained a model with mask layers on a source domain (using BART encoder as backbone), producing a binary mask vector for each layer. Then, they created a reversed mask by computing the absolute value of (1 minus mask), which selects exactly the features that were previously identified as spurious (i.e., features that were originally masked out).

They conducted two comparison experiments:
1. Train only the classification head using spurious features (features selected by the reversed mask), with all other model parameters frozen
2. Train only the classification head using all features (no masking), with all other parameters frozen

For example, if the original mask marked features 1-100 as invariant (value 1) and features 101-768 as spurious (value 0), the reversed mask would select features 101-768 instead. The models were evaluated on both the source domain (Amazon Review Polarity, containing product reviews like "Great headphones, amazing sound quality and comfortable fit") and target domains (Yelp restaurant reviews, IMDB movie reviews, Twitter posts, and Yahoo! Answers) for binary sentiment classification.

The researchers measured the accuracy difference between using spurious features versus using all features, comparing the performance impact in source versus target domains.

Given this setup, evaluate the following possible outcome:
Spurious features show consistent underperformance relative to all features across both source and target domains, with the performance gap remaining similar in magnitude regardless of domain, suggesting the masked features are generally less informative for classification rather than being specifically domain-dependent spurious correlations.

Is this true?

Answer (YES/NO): NO